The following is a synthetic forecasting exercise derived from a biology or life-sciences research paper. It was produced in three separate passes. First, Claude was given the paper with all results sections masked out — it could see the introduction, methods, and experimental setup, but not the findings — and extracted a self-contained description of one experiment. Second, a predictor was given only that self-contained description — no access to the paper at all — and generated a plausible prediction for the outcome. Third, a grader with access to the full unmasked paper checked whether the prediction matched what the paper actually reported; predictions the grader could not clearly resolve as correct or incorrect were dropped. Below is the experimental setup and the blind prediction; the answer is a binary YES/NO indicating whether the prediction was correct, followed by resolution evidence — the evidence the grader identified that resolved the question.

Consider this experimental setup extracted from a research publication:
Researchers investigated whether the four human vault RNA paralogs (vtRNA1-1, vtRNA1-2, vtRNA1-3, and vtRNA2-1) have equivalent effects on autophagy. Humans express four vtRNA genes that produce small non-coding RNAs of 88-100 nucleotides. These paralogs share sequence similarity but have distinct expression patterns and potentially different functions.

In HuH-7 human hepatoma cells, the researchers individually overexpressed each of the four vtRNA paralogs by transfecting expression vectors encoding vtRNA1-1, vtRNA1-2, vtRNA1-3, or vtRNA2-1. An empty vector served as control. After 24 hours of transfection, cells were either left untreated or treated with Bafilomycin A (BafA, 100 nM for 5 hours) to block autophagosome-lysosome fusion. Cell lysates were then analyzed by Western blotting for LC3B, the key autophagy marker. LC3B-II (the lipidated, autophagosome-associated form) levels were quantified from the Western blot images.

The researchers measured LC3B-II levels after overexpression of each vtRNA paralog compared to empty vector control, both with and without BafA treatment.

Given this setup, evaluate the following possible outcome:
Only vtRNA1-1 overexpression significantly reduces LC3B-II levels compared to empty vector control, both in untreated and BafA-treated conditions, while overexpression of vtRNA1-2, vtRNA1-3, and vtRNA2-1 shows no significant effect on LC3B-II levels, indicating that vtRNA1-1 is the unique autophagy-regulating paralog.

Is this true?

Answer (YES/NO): NO